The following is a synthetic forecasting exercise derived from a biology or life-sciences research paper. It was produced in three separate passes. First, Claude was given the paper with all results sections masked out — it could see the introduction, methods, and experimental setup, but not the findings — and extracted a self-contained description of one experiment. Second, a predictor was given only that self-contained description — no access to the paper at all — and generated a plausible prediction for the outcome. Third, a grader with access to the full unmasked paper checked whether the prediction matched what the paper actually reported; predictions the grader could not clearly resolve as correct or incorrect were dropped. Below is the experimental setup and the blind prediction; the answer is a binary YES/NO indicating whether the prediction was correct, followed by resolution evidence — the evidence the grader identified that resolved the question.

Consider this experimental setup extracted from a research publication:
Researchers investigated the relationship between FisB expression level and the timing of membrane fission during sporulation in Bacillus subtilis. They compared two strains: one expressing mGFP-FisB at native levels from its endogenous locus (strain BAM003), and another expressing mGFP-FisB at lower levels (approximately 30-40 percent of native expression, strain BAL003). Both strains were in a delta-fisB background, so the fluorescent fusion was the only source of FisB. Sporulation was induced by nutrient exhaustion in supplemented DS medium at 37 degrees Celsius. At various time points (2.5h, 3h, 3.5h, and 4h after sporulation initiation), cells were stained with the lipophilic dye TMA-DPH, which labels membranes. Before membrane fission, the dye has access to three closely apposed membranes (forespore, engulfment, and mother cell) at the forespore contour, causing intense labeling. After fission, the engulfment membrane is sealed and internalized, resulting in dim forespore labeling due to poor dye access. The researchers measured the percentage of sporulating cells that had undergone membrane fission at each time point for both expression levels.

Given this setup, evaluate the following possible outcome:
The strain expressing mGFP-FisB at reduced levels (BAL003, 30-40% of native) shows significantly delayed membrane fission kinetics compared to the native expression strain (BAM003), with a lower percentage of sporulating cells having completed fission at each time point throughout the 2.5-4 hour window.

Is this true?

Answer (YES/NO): NO